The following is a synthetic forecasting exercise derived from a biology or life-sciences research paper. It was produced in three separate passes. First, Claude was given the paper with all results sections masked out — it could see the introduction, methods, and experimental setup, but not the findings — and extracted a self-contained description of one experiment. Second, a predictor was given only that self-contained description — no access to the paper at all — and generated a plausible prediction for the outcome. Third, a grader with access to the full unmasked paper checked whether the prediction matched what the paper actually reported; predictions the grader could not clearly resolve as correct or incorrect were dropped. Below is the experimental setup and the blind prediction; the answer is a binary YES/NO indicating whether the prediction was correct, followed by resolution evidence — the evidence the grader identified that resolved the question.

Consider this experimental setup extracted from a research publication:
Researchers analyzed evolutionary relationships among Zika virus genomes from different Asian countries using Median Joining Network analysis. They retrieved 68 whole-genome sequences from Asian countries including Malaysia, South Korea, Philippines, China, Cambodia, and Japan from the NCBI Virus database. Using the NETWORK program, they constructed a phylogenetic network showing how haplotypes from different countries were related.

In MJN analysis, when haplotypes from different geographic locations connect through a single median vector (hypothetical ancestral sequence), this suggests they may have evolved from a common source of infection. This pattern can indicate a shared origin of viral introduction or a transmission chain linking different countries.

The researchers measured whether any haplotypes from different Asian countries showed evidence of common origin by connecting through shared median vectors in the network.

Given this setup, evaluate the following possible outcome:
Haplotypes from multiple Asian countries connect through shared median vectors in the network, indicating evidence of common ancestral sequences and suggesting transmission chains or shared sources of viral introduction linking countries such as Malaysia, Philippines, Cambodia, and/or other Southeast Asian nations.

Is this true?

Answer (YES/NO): YES